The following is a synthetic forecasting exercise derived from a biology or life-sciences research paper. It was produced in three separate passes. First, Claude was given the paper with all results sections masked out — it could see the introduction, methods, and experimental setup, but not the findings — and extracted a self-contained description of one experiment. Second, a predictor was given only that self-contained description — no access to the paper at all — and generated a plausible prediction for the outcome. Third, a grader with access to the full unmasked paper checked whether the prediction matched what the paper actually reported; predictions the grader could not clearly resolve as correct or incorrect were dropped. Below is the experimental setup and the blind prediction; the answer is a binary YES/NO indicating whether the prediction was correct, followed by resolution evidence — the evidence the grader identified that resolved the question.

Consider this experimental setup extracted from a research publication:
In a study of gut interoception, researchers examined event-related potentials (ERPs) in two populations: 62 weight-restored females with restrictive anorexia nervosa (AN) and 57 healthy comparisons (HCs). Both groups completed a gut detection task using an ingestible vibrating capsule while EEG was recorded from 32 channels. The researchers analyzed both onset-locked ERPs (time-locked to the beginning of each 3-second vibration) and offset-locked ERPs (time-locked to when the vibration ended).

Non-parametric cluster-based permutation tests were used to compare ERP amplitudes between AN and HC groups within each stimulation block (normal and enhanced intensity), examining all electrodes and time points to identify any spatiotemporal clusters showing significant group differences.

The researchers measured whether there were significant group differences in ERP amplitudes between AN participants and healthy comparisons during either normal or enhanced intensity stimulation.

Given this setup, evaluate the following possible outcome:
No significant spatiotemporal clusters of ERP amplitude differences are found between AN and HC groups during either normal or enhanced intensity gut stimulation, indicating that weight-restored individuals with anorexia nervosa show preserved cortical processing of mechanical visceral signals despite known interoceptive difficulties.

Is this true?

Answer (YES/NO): YES